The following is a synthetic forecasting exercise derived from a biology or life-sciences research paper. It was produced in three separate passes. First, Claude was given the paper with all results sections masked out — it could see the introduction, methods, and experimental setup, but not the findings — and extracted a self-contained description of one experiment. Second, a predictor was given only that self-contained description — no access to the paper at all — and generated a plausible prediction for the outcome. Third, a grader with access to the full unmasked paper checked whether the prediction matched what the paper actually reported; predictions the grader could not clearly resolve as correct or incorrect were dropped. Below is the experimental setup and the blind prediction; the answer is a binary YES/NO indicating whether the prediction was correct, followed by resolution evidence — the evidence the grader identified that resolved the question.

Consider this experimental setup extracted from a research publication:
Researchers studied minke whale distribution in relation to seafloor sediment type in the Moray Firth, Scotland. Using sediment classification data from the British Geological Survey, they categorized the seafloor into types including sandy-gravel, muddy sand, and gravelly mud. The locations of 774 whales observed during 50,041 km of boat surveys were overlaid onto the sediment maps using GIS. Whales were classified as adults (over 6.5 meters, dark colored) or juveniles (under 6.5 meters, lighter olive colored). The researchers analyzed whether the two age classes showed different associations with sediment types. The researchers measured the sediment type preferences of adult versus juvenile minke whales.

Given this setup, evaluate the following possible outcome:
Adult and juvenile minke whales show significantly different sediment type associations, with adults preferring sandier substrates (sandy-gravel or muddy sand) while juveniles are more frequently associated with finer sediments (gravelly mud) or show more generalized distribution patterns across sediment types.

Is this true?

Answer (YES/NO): NO